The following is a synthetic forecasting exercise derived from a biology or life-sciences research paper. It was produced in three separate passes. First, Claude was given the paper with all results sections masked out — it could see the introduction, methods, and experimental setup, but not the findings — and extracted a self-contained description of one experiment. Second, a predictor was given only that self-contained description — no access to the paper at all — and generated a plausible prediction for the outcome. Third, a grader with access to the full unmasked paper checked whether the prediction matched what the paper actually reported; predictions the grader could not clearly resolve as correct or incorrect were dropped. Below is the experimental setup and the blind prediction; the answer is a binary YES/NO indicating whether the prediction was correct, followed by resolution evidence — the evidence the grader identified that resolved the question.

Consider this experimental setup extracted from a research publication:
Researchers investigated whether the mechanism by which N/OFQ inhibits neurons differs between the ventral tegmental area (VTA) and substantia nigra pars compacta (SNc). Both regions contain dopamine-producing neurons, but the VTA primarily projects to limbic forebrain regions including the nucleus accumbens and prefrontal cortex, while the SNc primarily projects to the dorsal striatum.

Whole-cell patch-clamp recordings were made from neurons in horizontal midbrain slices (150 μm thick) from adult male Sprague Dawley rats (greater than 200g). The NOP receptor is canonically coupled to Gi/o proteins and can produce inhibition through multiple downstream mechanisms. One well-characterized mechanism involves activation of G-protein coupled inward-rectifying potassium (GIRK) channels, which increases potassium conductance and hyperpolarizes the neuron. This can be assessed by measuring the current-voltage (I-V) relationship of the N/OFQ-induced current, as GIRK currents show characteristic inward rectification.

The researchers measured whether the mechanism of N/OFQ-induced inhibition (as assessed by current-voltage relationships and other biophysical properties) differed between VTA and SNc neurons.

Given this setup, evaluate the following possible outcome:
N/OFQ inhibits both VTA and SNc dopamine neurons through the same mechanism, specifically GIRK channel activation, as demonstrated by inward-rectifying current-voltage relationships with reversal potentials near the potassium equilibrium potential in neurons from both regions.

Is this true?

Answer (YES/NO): NO